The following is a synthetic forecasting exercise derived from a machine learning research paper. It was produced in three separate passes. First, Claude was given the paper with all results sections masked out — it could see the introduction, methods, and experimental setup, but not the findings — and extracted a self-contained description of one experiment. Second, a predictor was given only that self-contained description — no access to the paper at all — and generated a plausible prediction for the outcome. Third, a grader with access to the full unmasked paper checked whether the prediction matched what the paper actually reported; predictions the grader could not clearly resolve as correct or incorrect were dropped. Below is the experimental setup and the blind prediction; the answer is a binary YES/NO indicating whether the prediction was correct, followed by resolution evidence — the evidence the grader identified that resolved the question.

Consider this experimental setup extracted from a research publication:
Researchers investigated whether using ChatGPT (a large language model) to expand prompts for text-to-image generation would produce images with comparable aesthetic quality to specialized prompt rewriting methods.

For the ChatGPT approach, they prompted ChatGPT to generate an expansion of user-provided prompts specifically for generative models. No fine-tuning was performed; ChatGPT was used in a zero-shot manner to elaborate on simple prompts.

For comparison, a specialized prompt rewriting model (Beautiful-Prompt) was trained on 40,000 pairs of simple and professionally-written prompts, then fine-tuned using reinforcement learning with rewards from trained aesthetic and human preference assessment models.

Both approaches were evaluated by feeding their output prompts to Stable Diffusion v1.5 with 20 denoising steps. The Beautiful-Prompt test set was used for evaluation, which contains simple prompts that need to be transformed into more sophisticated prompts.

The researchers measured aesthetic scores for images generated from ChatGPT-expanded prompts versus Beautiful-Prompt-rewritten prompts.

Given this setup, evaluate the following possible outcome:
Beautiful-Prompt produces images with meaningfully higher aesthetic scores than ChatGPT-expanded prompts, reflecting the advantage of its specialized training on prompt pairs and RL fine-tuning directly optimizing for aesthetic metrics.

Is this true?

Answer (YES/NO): YES